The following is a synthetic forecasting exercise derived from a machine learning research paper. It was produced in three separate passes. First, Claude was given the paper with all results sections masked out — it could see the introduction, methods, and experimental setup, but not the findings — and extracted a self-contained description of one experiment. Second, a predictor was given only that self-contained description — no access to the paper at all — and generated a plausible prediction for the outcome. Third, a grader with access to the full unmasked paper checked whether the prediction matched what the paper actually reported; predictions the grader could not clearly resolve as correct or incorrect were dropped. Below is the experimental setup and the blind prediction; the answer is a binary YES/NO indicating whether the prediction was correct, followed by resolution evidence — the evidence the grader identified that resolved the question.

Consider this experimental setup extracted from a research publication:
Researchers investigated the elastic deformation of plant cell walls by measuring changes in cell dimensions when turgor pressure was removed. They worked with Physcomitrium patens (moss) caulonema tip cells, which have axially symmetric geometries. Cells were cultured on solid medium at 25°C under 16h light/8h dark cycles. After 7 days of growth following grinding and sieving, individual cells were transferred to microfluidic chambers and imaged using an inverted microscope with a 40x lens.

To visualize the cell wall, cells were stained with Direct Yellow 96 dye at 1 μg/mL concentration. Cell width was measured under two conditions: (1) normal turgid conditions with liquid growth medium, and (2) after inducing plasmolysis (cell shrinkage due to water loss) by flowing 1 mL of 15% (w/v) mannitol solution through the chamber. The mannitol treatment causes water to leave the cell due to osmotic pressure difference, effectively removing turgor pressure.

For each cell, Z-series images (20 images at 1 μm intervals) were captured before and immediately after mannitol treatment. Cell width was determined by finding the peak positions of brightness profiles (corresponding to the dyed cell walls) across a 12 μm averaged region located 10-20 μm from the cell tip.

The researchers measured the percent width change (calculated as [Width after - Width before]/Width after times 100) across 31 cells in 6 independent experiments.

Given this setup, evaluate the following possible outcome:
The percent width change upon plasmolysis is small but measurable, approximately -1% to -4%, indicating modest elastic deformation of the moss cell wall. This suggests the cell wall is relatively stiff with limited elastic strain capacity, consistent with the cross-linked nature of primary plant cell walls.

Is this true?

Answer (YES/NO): NO